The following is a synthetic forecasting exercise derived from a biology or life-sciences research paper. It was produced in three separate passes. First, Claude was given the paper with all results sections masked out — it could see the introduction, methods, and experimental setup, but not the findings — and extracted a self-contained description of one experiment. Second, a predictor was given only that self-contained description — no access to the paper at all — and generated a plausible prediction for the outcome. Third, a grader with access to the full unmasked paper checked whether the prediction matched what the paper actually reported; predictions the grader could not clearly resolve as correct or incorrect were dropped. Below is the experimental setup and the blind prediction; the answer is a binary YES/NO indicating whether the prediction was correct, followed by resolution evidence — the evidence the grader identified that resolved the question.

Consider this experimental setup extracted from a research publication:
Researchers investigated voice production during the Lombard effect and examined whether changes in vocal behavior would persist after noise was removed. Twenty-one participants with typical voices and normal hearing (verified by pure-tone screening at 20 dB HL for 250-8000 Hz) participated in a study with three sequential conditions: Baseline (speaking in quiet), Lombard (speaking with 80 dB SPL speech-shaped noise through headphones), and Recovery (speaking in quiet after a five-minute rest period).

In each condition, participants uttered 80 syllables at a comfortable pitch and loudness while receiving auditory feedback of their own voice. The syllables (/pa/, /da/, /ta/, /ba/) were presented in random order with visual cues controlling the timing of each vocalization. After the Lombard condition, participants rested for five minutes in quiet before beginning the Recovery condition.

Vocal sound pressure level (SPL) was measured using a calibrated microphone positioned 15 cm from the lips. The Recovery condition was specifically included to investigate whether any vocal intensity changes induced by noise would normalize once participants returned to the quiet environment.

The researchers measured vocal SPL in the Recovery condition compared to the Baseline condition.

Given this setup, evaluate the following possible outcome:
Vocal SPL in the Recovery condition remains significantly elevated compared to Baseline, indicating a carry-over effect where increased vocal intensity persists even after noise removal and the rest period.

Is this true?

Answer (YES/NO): NO